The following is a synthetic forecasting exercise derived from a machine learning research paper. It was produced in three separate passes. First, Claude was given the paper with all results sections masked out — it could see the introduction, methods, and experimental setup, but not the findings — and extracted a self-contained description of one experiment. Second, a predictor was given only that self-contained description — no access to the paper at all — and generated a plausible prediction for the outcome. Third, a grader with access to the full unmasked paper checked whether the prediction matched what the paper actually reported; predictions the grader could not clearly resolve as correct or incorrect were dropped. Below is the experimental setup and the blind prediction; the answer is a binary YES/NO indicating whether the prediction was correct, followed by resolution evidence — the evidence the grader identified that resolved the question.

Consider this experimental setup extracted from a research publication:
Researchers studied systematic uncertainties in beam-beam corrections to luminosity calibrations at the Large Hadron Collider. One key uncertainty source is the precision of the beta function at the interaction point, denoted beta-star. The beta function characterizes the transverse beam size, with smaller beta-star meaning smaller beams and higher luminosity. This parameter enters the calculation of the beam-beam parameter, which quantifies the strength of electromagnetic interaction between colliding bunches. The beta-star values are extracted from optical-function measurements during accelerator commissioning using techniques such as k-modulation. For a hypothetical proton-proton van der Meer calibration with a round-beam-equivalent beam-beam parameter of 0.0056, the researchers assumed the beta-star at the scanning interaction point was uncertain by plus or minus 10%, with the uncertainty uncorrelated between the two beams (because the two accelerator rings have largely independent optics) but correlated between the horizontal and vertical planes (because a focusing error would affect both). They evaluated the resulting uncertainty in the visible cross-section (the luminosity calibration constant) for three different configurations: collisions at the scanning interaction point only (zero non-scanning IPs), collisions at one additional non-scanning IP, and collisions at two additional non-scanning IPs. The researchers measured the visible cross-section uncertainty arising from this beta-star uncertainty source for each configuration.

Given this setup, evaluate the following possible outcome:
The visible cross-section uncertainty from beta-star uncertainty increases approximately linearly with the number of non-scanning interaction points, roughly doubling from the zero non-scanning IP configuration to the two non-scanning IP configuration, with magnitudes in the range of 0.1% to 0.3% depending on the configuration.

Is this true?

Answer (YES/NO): NO